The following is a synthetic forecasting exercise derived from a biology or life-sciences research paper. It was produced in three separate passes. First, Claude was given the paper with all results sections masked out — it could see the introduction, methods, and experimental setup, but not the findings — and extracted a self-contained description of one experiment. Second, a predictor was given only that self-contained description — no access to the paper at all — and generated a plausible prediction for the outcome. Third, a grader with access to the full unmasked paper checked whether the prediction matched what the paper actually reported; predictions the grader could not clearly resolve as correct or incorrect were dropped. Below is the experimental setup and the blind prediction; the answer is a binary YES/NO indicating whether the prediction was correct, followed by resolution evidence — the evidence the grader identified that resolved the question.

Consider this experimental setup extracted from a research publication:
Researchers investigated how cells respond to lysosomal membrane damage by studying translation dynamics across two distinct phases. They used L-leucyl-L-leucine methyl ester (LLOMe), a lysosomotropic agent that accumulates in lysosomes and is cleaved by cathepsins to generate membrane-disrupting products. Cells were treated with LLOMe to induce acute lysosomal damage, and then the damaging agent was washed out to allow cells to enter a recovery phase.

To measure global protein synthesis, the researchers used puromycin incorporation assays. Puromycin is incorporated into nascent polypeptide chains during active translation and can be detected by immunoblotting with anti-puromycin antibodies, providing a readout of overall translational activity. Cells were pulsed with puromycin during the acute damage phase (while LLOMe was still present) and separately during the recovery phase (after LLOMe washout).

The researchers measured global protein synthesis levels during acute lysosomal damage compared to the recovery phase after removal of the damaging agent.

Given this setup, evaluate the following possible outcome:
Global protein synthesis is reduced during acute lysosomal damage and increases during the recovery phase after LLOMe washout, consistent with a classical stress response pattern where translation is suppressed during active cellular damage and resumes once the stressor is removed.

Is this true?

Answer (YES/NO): YES